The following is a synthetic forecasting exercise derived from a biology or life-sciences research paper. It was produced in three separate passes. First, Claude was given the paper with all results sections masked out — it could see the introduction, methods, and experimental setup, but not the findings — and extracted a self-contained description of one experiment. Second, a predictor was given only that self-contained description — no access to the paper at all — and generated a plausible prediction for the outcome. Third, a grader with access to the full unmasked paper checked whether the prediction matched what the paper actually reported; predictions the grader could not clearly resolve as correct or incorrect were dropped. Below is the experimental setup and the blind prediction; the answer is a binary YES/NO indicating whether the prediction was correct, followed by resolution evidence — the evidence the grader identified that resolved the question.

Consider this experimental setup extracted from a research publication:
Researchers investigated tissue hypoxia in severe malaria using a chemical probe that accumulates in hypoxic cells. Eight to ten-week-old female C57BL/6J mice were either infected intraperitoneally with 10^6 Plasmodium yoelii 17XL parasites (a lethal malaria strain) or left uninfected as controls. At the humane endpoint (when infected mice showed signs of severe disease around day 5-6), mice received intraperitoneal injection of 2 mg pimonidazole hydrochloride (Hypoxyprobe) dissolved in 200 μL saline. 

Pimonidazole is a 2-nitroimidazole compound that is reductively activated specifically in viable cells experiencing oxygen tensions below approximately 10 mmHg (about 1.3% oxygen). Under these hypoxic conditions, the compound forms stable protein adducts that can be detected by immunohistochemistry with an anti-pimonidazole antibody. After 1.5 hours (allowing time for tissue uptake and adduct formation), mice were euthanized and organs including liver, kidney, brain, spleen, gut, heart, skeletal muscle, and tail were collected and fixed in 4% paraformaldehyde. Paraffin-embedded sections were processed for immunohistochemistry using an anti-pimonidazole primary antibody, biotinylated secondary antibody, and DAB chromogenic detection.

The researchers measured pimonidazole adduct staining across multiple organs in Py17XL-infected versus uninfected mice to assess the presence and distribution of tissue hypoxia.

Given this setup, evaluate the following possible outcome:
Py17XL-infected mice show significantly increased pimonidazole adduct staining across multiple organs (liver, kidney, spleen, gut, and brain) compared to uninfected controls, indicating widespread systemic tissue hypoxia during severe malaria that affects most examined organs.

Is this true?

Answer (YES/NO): NO